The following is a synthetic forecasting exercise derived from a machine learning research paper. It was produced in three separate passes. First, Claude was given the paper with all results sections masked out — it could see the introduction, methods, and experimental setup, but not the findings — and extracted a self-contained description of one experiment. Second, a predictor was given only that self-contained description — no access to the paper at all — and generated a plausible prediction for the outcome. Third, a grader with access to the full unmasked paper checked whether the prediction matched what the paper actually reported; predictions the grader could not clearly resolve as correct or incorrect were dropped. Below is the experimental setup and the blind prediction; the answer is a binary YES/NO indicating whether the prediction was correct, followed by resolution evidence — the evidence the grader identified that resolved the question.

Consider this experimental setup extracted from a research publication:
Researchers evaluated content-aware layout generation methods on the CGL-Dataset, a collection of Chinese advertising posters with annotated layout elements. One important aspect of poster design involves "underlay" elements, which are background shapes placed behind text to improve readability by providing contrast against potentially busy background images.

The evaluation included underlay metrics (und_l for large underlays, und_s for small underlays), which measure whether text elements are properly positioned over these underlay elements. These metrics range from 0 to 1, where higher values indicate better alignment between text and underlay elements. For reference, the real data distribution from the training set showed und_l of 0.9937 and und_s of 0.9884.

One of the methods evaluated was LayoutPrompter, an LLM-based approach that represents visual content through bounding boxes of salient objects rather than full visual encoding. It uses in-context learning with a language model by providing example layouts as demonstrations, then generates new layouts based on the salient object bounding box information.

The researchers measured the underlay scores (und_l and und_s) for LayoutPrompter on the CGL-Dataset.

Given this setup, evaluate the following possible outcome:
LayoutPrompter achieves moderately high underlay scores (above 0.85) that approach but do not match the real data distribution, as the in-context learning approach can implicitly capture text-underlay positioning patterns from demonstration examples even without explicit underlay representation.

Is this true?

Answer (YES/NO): NO